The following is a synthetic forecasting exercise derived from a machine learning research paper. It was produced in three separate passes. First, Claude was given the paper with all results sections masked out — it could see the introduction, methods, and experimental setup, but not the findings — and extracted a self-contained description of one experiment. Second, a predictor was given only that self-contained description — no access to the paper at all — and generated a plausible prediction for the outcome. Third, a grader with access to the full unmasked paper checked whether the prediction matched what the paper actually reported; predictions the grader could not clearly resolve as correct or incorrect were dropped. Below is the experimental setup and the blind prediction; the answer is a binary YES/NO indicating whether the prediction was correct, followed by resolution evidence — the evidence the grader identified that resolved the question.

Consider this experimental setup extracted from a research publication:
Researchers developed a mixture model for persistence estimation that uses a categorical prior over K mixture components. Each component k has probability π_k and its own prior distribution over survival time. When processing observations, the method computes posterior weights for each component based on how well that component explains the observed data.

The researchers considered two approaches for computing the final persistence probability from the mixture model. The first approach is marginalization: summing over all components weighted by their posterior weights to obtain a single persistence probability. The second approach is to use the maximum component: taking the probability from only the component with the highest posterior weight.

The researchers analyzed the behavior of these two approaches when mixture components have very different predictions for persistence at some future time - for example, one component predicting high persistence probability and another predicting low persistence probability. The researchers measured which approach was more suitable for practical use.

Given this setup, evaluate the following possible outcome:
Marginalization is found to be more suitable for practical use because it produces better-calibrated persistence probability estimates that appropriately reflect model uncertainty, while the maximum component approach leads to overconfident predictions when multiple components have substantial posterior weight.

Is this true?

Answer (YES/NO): NO